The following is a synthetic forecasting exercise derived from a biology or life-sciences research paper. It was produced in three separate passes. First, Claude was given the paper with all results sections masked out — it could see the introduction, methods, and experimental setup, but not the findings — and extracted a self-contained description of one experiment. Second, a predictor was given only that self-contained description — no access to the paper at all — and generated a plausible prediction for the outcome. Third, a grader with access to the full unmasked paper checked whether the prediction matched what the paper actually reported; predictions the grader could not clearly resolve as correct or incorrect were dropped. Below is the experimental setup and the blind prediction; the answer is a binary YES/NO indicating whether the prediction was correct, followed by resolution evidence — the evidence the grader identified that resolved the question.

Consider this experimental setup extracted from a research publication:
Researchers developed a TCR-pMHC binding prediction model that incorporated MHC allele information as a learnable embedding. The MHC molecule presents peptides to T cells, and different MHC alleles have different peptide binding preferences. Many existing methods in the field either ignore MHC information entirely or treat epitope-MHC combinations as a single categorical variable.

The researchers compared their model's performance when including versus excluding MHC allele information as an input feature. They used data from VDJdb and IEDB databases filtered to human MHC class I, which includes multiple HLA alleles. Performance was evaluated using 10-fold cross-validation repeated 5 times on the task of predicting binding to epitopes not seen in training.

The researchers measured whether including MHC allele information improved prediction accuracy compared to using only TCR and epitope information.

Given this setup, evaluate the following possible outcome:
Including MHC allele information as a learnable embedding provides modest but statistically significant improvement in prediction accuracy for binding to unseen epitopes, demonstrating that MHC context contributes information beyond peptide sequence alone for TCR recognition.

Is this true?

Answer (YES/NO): NO